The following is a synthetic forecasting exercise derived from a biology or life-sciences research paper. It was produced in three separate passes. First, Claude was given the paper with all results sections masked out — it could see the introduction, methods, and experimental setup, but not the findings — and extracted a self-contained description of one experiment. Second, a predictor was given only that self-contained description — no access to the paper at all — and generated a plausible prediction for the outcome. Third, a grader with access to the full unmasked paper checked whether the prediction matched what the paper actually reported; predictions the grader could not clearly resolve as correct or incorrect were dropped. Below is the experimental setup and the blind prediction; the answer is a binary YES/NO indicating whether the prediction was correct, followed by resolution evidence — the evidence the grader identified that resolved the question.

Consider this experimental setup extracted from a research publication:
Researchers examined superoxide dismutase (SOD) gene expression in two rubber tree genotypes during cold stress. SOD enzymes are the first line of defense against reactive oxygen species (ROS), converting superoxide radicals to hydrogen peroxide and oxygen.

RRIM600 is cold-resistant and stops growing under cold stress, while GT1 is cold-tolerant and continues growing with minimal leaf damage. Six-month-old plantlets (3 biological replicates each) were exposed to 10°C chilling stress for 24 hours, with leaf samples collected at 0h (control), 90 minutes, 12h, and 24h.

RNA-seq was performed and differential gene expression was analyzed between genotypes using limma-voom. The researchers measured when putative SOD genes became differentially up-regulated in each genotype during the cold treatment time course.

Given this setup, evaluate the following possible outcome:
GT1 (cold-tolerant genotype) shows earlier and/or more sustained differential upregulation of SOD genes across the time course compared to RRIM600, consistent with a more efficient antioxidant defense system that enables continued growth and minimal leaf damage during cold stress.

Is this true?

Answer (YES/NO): NO